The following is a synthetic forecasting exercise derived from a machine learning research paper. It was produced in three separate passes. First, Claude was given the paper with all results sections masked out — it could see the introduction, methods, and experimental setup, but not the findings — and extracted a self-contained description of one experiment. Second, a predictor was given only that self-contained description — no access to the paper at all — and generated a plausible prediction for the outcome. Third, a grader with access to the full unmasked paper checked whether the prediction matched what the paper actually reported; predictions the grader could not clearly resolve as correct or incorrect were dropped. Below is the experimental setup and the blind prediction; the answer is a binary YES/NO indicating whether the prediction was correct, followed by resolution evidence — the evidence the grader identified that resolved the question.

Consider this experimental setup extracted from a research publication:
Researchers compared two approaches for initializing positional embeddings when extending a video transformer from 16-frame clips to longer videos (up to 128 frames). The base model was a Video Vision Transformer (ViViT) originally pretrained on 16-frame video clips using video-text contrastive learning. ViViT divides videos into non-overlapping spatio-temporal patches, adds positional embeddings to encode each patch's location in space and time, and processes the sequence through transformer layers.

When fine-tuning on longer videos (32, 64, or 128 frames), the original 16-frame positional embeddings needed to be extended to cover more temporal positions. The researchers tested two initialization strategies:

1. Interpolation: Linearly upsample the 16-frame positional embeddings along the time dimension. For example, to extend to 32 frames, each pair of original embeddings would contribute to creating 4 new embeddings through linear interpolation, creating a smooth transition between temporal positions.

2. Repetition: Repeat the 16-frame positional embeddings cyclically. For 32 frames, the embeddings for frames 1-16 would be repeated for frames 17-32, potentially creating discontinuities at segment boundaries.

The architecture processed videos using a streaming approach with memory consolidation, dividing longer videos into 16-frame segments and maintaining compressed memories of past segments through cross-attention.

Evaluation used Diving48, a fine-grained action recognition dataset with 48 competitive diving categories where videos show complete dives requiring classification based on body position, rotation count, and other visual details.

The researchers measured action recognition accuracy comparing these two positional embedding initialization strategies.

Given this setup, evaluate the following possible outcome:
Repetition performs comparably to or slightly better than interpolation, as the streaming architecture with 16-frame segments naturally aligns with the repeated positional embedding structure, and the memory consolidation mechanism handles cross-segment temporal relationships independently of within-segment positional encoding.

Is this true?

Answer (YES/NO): NO